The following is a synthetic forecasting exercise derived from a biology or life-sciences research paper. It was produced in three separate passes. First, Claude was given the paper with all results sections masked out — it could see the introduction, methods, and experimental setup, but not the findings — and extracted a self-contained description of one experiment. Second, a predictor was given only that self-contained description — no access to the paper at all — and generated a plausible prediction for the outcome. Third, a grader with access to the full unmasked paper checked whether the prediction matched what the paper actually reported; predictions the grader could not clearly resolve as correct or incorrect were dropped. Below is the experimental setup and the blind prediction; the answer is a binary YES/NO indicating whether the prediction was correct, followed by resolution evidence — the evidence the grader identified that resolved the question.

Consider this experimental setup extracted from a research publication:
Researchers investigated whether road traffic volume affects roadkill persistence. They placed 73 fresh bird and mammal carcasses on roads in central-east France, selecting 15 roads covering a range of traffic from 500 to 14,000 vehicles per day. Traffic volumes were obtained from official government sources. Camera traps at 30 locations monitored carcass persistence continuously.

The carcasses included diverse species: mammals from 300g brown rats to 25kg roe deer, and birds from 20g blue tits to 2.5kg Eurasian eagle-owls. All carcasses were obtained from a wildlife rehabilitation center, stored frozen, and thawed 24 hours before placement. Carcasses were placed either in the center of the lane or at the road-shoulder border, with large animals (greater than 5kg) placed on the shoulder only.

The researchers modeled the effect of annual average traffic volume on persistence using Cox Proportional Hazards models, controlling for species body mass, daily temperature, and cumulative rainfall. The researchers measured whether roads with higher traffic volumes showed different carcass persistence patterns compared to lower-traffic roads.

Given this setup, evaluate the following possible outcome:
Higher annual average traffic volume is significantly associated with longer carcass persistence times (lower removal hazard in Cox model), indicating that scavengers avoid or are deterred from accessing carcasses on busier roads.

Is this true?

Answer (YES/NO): NO